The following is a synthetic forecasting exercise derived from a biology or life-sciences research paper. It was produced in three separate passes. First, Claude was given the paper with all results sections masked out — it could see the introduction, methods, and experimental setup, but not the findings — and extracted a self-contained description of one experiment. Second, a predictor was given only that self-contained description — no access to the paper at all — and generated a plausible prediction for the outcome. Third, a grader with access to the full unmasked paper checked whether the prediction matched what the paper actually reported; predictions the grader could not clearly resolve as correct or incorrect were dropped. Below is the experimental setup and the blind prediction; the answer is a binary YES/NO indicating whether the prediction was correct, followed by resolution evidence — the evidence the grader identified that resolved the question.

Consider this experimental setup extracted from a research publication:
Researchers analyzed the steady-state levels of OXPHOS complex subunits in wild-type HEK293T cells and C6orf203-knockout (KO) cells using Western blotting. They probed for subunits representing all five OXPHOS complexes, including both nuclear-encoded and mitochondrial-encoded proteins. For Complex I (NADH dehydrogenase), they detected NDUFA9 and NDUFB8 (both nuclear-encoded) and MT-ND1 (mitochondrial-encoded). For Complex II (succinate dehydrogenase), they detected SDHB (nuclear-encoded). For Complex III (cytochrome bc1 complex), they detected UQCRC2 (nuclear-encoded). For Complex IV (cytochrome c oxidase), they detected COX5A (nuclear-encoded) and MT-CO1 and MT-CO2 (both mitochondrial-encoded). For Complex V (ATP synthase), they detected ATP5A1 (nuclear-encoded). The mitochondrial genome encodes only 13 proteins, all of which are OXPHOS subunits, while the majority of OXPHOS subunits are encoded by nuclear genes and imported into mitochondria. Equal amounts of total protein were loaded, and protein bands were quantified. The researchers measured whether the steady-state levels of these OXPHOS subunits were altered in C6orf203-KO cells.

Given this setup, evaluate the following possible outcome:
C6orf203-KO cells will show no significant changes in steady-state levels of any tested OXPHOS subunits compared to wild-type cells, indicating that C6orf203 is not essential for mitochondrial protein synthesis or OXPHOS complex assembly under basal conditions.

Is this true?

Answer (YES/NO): NO